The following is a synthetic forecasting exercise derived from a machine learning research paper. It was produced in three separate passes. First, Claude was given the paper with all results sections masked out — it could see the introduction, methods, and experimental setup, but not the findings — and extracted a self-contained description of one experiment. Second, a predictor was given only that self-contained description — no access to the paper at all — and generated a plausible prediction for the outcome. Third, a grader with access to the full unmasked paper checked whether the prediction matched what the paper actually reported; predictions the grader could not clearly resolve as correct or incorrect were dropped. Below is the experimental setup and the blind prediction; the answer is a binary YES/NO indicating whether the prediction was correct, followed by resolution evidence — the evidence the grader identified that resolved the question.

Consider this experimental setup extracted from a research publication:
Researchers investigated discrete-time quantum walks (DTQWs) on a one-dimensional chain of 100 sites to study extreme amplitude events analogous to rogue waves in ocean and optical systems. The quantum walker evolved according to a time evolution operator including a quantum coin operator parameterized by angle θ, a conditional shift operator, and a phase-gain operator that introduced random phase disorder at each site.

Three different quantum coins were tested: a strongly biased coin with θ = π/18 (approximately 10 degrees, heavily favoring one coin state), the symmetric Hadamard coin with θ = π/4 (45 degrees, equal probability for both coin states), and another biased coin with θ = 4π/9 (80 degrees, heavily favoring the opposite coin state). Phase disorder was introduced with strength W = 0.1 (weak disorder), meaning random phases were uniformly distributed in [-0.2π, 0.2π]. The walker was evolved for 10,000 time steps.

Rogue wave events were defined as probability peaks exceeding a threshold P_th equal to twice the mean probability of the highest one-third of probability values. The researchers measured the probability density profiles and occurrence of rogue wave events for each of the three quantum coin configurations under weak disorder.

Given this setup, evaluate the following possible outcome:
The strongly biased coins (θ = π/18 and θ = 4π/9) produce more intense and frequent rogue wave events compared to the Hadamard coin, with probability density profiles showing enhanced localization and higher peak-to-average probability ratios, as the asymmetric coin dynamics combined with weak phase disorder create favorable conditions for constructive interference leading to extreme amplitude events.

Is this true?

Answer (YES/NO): NO